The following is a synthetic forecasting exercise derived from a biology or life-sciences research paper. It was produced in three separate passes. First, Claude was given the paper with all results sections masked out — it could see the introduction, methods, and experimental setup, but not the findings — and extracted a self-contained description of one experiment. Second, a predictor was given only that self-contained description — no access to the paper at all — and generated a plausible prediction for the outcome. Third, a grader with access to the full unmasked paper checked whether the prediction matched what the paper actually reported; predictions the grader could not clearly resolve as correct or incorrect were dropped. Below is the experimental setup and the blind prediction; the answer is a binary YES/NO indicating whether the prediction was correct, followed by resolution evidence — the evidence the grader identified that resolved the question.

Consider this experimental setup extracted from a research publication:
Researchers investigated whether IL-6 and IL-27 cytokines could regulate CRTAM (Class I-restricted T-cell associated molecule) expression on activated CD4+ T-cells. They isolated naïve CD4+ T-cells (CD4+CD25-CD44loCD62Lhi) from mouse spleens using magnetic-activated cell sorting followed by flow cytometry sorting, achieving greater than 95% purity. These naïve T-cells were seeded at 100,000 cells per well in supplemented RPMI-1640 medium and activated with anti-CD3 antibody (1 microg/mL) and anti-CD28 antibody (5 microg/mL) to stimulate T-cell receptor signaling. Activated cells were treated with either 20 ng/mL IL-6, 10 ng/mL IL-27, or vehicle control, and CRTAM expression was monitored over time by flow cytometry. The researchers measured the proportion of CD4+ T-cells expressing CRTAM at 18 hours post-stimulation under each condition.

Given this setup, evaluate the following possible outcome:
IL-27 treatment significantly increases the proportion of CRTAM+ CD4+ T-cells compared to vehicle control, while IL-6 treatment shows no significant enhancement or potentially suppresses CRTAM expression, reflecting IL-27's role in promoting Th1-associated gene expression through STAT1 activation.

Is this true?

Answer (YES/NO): NO